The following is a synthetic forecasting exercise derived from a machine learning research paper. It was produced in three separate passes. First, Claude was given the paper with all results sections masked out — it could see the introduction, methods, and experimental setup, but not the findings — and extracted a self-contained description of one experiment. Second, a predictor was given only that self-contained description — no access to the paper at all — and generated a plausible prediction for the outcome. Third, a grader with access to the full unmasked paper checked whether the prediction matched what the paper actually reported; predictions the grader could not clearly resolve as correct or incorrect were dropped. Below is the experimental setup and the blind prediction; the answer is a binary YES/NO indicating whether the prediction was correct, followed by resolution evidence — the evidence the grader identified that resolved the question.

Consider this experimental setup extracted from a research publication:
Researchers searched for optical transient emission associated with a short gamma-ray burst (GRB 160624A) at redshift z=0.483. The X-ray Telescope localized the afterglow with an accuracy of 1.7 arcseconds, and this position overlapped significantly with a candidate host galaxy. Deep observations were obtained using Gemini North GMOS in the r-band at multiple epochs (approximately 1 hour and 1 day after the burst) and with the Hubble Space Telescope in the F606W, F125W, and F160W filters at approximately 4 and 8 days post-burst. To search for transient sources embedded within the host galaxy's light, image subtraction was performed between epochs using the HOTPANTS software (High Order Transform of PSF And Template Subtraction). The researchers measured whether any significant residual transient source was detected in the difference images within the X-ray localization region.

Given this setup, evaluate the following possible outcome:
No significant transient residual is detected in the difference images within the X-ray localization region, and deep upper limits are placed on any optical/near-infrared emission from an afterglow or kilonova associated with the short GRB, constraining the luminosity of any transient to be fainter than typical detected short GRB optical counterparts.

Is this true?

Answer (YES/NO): YES